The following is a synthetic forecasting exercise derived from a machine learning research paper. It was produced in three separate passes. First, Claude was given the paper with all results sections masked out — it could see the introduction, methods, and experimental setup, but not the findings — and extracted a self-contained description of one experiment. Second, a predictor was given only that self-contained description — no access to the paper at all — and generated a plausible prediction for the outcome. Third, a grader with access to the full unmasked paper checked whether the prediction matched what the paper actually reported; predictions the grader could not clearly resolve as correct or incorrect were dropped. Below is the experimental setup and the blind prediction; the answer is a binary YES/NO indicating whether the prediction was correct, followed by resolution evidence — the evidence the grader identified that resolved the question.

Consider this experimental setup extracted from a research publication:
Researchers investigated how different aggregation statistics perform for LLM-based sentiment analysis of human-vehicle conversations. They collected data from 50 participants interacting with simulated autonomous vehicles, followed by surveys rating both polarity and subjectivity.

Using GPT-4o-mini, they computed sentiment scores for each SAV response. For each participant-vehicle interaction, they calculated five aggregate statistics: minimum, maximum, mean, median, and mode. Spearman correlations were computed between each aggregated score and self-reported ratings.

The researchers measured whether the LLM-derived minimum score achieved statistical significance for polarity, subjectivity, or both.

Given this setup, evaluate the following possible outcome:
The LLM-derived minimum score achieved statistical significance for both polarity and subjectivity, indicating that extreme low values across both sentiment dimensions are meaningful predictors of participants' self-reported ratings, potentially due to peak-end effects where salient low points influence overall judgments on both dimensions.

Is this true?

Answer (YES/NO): NO